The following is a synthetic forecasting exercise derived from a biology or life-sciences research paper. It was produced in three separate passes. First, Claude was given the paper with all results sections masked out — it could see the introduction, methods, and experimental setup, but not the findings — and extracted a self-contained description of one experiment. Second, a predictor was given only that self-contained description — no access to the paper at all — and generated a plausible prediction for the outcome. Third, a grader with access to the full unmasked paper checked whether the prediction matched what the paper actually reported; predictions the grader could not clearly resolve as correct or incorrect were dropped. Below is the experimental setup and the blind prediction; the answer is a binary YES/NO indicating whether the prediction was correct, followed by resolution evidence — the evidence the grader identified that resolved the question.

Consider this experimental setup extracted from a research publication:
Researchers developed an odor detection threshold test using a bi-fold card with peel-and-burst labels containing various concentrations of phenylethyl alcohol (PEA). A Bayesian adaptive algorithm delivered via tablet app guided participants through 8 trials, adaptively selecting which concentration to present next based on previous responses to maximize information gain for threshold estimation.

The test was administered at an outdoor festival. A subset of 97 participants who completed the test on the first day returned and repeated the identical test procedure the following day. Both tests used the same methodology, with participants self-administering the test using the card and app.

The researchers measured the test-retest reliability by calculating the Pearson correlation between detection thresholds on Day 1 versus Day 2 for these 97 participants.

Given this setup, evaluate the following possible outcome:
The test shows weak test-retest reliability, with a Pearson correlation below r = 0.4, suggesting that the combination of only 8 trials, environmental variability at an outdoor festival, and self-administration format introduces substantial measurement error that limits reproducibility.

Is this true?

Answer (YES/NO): NO